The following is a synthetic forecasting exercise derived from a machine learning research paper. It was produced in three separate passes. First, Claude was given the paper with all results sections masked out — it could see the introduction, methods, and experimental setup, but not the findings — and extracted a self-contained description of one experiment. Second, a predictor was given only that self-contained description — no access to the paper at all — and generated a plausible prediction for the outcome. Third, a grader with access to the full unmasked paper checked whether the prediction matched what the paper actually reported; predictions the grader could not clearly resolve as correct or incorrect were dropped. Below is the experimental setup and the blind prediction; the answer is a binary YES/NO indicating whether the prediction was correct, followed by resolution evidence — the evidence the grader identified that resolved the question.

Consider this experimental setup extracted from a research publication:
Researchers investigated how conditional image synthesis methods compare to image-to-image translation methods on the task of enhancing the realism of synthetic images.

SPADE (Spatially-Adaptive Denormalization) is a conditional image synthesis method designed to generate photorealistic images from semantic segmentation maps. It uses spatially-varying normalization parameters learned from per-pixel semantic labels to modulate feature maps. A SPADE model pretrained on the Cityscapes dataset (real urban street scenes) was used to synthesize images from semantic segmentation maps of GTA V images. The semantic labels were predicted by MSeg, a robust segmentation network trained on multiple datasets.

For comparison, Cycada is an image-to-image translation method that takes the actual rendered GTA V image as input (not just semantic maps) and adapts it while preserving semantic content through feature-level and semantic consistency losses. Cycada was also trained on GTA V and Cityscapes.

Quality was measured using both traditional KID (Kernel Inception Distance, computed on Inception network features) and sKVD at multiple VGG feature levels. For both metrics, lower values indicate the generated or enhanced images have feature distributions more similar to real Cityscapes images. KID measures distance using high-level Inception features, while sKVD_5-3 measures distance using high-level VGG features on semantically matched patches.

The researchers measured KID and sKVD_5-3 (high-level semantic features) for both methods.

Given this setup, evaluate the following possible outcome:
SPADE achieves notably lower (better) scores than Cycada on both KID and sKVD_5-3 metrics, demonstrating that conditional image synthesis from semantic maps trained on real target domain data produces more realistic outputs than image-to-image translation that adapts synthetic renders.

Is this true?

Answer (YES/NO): NO